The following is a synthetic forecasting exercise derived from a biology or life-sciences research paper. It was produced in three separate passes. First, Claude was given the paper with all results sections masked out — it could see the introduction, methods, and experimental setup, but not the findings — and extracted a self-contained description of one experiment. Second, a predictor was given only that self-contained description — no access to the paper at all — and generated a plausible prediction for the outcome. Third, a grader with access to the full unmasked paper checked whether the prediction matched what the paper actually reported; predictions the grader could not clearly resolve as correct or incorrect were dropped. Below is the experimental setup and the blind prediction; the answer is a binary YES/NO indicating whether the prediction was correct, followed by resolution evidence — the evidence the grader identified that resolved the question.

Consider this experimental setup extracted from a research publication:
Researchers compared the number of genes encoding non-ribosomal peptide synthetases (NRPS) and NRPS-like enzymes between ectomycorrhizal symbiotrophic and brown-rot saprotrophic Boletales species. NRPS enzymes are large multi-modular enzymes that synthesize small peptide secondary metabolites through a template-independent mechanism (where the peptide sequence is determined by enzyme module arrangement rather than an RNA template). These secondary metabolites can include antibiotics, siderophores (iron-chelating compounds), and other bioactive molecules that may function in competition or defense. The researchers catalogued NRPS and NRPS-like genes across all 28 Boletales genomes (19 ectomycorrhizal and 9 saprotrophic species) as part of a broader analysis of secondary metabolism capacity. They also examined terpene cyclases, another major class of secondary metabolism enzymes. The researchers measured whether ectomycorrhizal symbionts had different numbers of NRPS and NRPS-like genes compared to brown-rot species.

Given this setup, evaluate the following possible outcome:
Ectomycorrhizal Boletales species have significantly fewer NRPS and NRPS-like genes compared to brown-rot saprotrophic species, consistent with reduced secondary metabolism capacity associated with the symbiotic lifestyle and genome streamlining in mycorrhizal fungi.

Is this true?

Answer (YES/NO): YES